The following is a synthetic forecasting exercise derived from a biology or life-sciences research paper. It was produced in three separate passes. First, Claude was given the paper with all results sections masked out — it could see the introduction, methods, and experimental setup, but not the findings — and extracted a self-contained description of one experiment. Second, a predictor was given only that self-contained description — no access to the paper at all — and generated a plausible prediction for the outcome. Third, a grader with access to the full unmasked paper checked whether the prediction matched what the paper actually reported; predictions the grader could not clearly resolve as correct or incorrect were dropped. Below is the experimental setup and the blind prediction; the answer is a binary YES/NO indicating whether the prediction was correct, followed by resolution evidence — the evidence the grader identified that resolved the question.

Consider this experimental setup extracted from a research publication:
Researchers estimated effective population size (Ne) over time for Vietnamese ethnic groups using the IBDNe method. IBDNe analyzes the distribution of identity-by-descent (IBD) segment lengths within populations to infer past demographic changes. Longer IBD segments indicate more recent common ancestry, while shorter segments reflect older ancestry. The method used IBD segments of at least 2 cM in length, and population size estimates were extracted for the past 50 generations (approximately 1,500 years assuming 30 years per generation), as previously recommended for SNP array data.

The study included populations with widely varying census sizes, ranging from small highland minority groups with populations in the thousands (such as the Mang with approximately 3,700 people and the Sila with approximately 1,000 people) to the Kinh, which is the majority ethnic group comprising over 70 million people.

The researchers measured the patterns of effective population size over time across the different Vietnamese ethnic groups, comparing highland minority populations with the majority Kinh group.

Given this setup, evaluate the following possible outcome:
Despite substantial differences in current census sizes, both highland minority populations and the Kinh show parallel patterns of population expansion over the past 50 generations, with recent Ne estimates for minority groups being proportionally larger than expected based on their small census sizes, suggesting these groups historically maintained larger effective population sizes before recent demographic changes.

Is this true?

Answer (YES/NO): NO